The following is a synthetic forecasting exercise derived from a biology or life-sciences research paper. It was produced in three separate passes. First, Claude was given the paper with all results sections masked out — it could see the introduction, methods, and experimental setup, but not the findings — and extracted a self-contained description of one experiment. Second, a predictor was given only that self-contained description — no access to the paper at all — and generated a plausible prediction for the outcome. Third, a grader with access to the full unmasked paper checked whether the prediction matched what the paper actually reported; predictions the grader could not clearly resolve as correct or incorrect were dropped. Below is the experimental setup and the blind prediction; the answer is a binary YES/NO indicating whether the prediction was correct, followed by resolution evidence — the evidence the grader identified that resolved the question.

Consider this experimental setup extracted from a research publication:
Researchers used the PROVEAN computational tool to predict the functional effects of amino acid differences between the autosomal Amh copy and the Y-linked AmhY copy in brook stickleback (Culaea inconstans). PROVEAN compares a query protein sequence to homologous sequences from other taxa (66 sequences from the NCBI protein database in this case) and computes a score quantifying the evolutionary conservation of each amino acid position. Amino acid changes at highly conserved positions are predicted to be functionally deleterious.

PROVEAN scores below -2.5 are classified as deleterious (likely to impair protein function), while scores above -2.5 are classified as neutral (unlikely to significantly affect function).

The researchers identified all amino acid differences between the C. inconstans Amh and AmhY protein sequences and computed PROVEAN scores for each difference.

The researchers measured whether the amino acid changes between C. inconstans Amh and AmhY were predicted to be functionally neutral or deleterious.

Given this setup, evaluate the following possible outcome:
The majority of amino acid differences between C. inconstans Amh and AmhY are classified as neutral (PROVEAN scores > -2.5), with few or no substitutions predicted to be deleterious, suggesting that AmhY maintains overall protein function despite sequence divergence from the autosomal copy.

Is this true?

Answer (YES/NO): YES